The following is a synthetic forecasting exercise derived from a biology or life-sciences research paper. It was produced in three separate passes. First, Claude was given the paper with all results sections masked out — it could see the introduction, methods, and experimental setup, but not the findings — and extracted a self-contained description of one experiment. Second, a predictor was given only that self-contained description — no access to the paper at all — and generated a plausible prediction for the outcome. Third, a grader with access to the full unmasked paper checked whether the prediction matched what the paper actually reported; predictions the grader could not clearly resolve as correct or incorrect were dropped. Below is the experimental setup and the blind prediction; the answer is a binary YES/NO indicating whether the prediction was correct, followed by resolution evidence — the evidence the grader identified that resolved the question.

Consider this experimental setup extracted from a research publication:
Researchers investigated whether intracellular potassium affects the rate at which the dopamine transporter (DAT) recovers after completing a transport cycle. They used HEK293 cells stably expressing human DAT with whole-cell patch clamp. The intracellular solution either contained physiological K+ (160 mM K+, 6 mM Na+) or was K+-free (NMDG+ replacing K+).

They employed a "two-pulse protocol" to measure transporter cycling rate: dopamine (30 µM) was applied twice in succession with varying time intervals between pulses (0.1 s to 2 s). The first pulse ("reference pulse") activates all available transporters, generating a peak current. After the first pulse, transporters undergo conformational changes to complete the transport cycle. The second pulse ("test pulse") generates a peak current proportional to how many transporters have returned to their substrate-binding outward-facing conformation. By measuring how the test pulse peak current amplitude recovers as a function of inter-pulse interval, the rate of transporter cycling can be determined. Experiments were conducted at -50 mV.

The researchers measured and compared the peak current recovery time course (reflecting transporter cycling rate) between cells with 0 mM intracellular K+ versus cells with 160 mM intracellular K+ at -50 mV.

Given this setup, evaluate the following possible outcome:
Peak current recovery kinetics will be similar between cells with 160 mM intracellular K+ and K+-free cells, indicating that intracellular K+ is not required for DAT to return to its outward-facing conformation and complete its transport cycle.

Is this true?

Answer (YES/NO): YES